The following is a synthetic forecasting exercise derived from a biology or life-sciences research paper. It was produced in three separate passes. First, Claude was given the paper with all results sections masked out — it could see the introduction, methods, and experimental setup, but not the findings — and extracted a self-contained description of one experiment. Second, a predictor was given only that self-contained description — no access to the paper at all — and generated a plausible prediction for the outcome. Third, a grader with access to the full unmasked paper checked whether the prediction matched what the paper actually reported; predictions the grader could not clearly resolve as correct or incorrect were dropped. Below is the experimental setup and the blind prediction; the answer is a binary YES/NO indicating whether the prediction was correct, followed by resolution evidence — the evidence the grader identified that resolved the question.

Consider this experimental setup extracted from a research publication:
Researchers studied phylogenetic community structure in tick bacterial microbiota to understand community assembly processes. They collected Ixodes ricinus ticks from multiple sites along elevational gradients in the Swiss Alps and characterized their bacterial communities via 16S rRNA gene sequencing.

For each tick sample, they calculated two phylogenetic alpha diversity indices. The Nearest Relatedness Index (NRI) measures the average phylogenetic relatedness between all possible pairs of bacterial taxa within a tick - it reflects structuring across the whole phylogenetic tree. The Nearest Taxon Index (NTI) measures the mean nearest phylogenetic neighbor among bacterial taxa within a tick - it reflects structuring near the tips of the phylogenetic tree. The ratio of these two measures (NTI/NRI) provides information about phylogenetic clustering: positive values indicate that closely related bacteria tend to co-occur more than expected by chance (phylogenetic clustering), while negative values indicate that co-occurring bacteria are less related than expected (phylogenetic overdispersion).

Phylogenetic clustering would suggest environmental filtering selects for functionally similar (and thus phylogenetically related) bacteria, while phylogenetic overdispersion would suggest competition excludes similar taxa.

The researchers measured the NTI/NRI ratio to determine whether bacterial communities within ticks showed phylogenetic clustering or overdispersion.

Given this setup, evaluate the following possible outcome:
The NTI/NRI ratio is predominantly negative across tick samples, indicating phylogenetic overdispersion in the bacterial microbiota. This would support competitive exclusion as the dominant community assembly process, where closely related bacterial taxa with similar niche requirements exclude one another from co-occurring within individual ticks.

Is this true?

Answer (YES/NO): NO